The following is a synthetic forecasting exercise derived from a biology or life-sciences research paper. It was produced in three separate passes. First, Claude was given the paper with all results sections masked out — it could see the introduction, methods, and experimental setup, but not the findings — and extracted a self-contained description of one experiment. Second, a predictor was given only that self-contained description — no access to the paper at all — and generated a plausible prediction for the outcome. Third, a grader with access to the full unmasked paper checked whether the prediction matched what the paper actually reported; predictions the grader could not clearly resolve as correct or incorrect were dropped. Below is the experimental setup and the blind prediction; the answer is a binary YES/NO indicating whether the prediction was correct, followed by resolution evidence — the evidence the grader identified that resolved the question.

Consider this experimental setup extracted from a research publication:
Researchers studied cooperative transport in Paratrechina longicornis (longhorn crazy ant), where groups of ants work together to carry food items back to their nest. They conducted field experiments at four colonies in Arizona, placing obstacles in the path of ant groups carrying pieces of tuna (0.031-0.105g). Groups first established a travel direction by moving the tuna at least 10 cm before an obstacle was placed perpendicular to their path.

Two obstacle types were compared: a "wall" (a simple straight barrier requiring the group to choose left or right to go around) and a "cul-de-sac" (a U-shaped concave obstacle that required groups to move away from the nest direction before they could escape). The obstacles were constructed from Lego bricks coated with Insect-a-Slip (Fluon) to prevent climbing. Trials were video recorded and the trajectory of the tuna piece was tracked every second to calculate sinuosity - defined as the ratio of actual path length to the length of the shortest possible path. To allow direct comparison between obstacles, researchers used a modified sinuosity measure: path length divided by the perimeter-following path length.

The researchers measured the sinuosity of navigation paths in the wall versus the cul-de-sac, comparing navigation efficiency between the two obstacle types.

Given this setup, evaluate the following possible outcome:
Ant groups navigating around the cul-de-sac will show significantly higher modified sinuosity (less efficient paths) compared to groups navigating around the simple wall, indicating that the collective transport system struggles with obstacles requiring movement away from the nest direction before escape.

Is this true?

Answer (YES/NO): YES